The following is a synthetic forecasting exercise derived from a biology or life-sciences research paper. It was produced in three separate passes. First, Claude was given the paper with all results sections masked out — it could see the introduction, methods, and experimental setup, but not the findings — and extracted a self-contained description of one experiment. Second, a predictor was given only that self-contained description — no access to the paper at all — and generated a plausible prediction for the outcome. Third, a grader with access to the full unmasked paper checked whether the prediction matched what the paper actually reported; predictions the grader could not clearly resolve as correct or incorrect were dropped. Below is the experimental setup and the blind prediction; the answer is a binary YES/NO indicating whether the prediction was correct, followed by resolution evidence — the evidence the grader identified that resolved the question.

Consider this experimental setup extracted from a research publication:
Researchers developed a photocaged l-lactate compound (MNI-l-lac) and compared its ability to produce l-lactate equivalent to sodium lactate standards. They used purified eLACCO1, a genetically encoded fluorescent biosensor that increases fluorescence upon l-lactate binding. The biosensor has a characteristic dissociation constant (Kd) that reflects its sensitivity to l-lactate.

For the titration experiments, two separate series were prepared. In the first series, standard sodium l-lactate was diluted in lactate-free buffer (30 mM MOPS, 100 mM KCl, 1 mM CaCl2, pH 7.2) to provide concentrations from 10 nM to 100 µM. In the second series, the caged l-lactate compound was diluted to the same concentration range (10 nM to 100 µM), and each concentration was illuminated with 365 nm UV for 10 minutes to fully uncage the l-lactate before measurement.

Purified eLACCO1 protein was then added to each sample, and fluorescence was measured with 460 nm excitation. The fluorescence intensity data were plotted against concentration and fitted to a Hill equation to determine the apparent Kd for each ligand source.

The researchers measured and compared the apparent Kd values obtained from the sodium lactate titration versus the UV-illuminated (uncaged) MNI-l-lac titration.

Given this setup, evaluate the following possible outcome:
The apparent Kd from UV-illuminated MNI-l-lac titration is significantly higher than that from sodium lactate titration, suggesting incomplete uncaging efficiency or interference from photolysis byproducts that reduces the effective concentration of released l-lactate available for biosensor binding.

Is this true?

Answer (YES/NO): NO